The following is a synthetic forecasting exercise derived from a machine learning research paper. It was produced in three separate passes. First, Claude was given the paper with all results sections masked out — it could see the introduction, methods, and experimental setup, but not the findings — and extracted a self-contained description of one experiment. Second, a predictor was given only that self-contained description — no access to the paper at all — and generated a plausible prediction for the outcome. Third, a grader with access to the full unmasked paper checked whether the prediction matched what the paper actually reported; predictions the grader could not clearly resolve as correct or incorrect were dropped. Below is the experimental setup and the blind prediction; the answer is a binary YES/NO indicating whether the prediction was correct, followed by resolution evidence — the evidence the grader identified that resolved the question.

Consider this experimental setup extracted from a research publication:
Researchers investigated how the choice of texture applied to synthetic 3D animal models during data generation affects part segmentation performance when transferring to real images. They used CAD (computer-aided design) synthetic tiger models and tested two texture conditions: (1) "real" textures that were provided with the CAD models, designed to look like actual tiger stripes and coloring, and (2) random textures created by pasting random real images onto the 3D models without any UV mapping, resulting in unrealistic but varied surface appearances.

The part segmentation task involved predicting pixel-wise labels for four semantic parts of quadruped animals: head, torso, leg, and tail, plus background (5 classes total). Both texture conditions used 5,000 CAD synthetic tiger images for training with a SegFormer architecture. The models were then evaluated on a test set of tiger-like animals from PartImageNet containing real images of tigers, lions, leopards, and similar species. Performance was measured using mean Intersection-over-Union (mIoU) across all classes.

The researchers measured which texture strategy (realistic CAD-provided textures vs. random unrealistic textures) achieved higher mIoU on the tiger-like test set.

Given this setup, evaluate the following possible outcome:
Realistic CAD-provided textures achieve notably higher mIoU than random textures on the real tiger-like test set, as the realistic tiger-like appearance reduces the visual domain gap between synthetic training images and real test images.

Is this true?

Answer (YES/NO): NO